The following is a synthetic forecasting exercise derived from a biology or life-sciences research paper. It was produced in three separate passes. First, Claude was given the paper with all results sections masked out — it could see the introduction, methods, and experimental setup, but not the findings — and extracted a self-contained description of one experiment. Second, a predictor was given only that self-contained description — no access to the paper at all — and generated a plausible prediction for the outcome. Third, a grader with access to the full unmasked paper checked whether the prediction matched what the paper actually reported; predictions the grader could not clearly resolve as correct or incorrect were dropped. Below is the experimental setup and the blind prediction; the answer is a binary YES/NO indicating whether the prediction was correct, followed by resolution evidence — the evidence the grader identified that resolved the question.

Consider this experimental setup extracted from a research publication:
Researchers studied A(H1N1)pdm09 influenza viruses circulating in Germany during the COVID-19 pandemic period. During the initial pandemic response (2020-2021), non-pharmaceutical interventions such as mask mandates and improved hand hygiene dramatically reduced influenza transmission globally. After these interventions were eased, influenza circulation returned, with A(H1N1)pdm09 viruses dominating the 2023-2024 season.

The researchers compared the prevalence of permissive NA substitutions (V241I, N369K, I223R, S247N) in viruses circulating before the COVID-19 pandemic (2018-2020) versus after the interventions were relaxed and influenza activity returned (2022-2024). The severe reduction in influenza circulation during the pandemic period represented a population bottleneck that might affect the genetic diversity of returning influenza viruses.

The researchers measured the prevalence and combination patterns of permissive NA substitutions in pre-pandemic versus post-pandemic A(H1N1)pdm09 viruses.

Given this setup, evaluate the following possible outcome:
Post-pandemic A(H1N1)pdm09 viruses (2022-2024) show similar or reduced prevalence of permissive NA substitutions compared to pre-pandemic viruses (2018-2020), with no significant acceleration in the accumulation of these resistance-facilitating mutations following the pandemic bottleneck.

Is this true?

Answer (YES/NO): NO